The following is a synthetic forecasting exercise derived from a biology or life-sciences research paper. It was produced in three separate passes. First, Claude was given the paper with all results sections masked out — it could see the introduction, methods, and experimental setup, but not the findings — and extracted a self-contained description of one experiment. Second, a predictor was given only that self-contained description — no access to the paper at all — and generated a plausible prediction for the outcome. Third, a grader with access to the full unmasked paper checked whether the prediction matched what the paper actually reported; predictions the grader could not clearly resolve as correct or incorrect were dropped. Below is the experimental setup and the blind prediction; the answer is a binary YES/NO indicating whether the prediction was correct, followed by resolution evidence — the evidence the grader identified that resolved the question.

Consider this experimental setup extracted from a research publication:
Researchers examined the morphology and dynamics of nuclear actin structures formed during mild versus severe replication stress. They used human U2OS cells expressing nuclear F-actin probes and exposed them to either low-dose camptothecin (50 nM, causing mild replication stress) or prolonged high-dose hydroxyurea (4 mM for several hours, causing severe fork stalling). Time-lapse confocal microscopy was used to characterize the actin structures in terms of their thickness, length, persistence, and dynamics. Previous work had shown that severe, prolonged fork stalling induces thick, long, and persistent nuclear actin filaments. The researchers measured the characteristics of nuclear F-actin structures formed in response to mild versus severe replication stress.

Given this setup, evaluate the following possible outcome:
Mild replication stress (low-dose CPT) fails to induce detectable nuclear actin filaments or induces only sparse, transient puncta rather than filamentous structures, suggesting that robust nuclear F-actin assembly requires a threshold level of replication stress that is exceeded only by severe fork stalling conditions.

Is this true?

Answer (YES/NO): NO